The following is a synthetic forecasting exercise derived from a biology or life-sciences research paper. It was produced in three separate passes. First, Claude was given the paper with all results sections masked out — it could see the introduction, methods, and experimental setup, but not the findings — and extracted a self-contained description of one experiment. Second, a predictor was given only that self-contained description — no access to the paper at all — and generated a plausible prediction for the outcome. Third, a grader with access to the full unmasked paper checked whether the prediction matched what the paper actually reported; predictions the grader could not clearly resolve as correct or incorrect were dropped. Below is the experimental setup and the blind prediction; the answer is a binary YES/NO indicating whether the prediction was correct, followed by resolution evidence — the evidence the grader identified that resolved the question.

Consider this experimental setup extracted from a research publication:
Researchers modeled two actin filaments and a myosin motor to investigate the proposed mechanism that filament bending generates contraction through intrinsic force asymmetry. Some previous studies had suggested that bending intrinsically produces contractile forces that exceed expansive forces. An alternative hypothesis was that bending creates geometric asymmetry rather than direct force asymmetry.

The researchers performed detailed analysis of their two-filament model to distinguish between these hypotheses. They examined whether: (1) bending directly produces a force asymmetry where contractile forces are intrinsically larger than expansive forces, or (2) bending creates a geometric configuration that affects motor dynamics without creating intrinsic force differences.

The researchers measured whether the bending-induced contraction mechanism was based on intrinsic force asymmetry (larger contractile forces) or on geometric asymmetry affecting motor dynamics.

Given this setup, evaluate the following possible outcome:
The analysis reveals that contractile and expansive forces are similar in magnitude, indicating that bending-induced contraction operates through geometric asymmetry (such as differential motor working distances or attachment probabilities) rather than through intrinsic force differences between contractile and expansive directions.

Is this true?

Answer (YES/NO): YES